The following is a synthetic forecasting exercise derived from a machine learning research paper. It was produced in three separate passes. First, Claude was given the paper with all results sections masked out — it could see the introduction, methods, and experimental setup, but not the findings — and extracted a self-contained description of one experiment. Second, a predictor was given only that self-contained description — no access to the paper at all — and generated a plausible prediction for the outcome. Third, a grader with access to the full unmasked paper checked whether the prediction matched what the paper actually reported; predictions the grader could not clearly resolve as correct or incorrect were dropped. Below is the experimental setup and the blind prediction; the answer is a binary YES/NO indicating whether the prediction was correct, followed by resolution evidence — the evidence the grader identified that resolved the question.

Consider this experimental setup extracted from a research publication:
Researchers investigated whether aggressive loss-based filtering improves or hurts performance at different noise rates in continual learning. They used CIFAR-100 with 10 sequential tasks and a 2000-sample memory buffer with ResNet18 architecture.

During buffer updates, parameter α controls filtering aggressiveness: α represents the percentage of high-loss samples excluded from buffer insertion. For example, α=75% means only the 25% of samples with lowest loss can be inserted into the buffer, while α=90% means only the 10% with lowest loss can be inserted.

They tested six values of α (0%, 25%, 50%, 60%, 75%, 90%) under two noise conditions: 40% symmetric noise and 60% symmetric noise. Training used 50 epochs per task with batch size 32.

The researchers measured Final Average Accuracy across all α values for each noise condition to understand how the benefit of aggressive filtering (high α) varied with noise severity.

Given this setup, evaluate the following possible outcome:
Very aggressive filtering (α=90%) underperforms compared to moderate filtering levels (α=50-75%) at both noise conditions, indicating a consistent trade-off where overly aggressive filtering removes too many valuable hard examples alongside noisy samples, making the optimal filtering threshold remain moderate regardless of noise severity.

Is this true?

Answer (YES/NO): NO